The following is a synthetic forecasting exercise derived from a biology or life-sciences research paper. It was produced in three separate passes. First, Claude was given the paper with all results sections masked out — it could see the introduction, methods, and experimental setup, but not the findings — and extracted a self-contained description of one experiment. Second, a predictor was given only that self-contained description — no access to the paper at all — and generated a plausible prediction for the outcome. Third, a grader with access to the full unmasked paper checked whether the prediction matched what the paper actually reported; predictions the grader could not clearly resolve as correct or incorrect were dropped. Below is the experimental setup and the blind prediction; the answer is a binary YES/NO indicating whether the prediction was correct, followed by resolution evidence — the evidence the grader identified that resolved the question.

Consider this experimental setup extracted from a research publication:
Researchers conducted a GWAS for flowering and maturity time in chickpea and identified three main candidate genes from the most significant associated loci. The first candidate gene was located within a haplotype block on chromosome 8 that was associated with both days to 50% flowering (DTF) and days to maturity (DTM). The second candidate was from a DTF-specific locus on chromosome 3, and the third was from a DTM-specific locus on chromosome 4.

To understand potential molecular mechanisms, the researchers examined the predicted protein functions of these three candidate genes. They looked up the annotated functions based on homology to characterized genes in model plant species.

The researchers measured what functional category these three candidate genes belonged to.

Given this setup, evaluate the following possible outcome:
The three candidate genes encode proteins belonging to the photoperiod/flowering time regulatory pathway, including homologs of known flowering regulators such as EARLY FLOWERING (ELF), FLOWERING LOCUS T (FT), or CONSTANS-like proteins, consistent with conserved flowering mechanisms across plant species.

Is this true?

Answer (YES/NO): NO